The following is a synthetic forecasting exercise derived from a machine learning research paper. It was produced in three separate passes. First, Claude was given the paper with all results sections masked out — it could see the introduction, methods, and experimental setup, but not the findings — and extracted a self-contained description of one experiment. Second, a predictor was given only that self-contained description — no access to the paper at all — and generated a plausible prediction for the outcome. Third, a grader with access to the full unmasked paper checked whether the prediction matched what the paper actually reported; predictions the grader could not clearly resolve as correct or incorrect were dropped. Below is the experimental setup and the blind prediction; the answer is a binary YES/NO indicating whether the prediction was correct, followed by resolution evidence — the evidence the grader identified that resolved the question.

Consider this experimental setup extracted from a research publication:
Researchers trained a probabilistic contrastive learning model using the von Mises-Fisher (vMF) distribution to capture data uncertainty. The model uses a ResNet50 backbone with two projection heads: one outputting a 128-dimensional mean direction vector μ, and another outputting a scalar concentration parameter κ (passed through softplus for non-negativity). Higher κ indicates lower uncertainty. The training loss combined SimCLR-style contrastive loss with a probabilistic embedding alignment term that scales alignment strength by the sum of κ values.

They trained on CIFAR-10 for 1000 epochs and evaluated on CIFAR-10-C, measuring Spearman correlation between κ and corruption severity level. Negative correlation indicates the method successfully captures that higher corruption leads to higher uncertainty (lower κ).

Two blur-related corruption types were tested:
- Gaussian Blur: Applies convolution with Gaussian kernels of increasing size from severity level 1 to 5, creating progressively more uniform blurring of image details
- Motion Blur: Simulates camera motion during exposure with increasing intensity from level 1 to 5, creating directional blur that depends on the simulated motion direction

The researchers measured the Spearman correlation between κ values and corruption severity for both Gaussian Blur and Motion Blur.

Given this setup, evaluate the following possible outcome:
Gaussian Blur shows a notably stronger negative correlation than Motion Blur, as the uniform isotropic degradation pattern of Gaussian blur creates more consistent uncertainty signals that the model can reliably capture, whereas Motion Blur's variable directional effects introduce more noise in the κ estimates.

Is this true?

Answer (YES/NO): NO